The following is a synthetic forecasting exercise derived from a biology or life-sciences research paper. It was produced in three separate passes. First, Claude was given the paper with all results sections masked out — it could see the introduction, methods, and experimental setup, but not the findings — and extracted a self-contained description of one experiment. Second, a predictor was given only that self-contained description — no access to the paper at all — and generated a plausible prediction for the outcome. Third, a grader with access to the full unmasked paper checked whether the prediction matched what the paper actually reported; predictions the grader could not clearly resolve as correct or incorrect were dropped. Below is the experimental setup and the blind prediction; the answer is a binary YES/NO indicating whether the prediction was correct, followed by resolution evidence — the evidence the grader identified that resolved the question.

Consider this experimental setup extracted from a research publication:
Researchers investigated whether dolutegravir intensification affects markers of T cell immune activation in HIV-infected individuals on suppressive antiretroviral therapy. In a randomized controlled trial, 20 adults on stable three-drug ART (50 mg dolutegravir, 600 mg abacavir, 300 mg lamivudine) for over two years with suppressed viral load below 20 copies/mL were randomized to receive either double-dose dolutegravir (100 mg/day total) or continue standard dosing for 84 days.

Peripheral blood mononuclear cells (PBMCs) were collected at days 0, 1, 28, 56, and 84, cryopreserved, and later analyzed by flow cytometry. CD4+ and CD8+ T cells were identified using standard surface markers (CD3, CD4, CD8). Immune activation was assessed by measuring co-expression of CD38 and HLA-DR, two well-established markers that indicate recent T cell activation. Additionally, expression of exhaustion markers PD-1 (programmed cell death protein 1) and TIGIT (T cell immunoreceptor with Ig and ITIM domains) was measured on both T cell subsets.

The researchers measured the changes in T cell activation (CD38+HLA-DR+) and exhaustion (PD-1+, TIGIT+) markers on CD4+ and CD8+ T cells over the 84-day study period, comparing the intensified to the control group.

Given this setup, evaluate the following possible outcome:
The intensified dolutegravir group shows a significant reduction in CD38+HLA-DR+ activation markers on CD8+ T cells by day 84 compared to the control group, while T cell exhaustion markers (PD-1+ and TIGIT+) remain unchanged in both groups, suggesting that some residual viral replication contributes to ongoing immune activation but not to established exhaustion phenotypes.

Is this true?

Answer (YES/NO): NO